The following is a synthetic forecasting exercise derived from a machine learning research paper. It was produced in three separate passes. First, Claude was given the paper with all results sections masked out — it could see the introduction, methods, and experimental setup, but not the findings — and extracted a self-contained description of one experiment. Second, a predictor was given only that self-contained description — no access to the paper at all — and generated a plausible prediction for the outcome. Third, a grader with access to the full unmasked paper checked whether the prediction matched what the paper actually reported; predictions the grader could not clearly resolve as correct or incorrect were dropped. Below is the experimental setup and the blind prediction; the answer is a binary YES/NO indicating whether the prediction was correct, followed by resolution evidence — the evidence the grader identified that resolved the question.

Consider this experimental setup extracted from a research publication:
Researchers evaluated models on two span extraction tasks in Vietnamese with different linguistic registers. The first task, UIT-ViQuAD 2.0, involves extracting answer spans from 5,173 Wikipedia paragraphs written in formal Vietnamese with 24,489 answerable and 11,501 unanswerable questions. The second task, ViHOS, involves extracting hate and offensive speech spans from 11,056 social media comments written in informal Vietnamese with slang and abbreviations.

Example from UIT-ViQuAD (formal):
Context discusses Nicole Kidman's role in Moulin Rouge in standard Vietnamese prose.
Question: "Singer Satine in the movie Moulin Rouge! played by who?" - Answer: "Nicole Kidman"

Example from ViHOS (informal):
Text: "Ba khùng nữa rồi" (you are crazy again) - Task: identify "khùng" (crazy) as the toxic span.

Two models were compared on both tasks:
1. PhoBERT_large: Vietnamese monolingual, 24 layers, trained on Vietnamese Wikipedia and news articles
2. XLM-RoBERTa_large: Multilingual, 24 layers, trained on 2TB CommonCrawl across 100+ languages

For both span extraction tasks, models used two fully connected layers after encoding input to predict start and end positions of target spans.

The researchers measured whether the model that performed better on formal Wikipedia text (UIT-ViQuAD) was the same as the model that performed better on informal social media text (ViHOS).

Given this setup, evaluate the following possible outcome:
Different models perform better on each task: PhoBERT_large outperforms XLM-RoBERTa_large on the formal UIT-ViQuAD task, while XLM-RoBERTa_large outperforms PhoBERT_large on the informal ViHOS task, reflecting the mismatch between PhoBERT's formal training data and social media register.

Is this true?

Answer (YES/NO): NO